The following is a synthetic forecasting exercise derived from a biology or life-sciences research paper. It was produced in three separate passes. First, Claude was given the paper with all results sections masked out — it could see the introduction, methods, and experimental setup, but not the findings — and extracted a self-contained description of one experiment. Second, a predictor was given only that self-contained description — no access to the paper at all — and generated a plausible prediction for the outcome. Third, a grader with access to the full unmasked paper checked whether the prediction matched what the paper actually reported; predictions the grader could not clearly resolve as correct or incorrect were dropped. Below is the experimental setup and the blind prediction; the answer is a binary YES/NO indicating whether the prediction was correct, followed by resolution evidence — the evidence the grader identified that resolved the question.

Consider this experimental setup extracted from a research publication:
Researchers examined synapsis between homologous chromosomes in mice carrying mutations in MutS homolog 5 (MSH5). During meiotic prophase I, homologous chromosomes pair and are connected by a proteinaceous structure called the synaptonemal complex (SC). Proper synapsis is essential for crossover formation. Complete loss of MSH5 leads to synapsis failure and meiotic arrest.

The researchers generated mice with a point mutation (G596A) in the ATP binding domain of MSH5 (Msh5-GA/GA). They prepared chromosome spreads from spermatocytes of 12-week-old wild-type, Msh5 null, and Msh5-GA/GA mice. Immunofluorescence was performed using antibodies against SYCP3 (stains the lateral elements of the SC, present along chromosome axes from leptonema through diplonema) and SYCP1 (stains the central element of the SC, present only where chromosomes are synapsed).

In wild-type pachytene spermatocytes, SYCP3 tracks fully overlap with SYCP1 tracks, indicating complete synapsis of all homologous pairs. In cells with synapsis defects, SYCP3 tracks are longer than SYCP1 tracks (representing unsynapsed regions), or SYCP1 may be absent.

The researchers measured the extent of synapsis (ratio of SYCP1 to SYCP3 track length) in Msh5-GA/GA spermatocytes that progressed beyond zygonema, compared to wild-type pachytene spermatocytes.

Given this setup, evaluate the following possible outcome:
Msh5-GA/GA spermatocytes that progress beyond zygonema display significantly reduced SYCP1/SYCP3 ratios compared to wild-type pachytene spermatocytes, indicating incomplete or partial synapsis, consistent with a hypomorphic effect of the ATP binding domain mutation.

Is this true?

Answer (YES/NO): YES